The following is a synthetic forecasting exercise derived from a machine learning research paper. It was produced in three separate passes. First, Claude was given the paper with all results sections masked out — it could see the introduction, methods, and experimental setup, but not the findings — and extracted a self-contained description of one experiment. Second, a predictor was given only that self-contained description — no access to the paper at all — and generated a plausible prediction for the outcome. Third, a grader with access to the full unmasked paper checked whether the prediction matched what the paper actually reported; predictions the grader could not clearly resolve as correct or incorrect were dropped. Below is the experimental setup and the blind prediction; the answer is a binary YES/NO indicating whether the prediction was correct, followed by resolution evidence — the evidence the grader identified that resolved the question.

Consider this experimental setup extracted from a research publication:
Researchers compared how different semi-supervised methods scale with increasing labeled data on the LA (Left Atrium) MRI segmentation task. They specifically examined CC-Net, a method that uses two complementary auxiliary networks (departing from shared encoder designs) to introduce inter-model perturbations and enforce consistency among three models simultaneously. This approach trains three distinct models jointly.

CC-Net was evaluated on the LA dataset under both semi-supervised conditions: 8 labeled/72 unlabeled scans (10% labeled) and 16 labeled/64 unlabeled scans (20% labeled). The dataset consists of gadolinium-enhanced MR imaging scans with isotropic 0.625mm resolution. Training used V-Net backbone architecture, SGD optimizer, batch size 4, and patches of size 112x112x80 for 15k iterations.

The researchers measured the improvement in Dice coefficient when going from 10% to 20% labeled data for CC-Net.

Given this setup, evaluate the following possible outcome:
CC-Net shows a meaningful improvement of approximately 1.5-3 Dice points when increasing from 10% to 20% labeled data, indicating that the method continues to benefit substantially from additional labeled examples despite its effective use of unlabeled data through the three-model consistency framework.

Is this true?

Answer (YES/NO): YES